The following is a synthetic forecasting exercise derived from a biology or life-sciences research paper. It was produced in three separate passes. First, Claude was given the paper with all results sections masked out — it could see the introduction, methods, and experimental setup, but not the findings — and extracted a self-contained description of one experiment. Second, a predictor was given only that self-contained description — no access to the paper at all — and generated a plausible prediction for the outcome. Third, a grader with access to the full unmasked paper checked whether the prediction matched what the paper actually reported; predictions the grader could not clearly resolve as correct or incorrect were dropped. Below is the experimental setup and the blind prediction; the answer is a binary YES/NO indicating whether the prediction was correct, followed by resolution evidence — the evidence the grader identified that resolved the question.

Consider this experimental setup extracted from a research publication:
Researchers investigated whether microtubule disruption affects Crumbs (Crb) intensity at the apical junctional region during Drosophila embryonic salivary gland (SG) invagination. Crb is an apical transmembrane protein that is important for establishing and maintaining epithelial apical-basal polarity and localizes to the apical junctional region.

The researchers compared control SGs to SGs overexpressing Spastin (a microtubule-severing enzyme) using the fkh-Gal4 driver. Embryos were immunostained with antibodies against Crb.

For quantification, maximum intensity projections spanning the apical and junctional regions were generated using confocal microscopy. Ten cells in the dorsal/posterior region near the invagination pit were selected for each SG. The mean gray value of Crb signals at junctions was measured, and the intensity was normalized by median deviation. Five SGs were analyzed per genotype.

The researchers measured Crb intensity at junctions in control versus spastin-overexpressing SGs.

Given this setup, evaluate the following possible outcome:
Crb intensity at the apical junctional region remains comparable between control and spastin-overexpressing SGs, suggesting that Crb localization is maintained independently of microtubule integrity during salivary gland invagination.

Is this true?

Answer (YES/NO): NO